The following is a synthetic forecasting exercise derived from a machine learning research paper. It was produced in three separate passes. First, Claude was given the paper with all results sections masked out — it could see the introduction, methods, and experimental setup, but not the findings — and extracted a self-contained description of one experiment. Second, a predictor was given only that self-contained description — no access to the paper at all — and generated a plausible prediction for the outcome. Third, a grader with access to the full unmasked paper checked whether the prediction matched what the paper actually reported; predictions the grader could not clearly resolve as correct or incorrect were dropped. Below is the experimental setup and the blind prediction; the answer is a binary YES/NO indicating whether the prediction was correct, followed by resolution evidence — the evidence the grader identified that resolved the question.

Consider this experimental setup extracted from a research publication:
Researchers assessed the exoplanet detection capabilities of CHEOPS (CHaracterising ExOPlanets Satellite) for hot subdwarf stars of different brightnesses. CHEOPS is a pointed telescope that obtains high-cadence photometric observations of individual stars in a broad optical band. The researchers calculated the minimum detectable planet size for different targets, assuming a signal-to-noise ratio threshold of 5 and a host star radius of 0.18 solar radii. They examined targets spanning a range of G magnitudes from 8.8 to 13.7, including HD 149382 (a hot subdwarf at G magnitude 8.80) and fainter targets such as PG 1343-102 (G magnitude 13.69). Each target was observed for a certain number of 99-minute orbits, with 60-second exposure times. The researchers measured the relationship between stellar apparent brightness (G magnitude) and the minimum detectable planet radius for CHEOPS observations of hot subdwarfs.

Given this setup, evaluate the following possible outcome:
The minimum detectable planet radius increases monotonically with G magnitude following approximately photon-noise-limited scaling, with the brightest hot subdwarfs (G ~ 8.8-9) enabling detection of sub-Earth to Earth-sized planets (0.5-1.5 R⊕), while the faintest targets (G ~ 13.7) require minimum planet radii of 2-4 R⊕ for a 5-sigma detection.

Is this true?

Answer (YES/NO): NO